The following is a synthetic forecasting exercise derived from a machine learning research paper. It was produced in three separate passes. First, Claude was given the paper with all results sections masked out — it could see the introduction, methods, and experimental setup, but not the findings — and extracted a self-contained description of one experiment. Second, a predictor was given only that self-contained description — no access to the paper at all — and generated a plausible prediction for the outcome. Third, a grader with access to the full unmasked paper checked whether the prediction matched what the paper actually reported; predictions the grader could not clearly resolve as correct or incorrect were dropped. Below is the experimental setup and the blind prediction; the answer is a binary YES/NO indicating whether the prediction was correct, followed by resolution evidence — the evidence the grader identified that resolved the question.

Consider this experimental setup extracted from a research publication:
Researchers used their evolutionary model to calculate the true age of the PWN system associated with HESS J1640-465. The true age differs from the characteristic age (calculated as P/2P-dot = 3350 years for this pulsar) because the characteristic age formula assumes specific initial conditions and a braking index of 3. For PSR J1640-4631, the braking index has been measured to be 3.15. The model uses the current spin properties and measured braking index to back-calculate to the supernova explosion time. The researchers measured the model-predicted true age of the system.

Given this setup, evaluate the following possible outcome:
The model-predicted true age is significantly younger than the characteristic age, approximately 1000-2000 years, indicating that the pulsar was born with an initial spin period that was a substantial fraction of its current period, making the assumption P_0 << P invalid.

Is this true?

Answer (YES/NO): NO